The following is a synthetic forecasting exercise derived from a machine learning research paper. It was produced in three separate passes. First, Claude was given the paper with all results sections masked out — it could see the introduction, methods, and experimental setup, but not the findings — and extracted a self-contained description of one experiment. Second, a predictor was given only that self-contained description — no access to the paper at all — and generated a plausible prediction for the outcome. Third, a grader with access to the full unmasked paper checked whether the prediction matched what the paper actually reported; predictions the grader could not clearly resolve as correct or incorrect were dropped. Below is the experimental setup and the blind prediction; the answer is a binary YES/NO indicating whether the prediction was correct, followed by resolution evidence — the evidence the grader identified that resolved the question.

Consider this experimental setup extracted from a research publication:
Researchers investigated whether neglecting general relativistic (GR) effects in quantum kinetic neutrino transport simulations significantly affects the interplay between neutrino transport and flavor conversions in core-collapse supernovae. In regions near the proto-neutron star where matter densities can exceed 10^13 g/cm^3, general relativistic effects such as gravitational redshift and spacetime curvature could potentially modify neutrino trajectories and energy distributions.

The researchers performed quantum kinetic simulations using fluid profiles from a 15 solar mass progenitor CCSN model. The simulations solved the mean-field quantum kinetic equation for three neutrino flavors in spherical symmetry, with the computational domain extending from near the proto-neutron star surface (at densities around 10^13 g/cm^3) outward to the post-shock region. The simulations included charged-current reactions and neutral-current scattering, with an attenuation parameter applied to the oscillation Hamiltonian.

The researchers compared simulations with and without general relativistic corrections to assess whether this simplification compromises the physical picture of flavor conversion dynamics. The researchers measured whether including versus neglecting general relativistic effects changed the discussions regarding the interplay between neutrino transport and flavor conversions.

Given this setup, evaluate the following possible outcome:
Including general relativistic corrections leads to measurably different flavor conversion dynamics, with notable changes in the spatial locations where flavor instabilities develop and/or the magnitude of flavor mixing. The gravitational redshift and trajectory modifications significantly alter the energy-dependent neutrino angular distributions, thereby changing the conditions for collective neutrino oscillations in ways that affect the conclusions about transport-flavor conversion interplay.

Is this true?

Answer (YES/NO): NO